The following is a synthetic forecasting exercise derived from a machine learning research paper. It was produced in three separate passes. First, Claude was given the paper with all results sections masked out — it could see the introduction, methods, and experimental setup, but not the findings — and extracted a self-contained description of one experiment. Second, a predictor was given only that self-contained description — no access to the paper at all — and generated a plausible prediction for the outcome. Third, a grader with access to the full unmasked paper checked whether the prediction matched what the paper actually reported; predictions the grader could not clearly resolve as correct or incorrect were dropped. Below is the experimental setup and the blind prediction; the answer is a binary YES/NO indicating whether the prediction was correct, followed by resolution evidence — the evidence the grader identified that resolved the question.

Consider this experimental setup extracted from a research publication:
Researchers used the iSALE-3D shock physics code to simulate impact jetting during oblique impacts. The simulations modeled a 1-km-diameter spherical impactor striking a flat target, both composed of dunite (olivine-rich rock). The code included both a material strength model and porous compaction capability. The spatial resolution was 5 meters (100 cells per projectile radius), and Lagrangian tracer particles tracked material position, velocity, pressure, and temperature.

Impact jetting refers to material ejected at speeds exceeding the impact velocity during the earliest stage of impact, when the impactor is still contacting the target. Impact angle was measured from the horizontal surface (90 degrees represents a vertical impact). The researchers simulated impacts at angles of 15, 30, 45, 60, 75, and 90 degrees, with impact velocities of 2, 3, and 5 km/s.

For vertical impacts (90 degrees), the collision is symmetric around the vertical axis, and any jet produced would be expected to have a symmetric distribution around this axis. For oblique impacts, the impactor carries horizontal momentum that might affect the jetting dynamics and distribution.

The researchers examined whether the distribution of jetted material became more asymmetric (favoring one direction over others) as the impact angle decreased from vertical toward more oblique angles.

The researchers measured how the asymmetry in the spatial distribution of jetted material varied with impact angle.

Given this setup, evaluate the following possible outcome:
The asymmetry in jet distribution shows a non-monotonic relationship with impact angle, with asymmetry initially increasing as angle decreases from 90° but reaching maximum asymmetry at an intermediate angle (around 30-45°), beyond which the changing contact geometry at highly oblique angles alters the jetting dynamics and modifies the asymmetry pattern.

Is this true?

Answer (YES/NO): NO